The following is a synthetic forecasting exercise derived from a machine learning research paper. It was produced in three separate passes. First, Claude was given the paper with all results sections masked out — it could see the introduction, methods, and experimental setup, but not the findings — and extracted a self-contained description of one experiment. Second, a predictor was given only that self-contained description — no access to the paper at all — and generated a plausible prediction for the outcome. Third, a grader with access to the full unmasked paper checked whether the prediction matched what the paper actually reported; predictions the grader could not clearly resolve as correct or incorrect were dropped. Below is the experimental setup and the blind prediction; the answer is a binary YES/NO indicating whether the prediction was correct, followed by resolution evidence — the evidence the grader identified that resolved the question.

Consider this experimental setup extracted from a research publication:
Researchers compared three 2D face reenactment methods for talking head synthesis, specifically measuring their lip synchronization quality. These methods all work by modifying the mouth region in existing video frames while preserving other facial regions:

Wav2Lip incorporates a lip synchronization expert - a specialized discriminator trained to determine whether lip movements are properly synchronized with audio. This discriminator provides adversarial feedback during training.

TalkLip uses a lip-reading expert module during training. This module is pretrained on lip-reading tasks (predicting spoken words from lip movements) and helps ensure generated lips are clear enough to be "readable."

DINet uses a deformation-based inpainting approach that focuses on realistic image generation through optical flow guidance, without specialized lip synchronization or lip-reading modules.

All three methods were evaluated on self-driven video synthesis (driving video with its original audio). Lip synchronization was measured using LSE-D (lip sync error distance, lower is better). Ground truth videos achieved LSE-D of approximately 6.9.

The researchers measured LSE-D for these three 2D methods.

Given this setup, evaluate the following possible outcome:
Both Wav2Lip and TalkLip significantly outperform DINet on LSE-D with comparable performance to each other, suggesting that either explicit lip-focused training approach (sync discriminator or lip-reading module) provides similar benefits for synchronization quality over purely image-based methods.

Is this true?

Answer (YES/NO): NO